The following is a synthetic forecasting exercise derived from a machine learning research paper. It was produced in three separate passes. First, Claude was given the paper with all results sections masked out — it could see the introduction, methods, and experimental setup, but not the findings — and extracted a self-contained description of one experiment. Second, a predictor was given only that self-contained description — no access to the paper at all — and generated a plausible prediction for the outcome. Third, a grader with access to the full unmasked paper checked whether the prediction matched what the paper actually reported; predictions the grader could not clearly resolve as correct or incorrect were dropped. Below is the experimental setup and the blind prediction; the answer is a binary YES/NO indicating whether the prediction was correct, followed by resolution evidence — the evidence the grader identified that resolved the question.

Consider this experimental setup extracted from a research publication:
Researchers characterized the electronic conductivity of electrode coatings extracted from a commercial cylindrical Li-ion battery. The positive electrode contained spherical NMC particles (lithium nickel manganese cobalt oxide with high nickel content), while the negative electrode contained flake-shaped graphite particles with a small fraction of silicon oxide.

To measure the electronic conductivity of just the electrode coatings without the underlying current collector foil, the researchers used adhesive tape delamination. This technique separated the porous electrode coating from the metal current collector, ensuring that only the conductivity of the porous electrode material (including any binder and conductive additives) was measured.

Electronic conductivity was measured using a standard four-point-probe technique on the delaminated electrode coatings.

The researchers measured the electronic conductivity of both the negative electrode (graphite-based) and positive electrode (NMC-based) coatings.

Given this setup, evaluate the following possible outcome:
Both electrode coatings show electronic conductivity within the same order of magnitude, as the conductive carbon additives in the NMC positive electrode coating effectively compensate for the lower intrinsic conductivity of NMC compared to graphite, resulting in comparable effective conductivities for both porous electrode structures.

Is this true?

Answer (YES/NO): NO